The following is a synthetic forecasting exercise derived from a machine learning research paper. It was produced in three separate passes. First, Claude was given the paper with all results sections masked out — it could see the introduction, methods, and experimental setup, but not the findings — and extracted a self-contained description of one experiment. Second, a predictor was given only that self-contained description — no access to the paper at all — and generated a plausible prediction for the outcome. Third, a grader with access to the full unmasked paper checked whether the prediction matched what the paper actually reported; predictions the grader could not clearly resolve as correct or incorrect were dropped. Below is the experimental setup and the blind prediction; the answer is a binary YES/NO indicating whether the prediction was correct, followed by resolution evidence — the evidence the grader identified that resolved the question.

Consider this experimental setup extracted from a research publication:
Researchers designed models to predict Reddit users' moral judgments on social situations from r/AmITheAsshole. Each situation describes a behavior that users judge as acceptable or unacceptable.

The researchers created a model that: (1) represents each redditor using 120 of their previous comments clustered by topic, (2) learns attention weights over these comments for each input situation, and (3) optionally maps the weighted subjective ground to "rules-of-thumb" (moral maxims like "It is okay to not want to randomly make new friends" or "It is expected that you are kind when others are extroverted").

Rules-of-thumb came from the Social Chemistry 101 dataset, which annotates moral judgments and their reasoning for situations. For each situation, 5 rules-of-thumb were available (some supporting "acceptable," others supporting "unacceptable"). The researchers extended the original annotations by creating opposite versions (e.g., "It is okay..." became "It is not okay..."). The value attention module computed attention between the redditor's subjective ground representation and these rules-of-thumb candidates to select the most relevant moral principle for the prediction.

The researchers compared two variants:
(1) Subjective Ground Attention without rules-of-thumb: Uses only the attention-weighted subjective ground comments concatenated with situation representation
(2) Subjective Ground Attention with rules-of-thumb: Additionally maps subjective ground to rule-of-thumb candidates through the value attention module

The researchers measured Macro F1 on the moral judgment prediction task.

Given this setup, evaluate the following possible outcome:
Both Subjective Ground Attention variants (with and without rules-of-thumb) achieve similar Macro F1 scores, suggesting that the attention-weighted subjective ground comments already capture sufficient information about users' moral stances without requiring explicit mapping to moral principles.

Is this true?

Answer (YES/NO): YES